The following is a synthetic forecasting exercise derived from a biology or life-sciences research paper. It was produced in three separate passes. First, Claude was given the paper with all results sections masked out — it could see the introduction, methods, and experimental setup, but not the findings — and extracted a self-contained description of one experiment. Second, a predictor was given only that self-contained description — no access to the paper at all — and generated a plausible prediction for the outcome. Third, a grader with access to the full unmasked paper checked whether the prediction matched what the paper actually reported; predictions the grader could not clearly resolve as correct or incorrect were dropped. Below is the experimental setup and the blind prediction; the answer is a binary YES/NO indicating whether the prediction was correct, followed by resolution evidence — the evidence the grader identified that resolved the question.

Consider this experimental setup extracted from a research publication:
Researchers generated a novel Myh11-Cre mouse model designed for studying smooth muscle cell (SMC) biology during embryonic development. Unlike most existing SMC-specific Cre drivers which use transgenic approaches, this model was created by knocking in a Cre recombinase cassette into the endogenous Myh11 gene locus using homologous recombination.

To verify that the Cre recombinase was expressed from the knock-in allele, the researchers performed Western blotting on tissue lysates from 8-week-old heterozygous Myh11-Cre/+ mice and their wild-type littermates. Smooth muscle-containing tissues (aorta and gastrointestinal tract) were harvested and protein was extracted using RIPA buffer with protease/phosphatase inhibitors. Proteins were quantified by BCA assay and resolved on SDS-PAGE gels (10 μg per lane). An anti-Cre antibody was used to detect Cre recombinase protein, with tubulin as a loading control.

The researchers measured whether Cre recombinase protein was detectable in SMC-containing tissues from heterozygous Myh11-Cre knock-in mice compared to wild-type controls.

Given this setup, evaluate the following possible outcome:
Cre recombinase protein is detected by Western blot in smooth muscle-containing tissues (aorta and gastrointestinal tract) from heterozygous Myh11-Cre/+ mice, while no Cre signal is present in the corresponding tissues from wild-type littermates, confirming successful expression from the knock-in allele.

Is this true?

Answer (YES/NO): YES